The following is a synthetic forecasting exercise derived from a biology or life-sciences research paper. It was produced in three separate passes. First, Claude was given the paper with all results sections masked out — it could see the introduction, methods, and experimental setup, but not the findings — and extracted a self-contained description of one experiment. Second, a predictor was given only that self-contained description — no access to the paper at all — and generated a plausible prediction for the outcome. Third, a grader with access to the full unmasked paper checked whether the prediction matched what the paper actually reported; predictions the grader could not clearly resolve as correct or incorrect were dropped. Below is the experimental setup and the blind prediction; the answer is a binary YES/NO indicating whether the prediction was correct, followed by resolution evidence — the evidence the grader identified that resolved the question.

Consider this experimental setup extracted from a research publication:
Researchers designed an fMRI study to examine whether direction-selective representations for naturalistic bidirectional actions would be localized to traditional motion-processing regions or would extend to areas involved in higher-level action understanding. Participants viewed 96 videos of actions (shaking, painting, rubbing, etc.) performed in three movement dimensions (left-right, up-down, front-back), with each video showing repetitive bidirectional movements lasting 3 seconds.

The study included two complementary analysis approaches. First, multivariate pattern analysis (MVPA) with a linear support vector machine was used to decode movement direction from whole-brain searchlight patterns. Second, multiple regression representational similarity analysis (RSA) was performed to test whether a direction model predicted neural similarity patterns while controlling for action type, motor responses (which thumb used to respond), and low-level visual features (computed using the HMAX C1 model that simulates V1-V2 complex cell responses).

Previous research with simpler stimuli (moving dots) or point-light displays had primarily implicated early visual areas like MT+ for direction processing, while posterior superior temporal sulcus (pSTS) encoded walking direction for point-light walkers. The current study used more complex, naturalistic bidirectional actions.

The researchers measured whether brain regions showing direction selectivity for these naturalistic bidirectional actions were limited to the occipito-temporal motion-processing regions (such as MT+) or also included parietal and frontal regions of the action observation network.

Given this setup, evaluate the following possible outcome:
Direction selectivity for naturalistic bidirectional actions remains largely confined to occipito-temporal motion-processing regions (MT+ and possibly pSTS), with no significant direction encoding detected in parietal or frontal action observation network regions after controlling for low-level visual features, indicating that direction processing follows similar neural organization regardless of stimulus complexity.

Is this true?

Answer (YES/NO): NO